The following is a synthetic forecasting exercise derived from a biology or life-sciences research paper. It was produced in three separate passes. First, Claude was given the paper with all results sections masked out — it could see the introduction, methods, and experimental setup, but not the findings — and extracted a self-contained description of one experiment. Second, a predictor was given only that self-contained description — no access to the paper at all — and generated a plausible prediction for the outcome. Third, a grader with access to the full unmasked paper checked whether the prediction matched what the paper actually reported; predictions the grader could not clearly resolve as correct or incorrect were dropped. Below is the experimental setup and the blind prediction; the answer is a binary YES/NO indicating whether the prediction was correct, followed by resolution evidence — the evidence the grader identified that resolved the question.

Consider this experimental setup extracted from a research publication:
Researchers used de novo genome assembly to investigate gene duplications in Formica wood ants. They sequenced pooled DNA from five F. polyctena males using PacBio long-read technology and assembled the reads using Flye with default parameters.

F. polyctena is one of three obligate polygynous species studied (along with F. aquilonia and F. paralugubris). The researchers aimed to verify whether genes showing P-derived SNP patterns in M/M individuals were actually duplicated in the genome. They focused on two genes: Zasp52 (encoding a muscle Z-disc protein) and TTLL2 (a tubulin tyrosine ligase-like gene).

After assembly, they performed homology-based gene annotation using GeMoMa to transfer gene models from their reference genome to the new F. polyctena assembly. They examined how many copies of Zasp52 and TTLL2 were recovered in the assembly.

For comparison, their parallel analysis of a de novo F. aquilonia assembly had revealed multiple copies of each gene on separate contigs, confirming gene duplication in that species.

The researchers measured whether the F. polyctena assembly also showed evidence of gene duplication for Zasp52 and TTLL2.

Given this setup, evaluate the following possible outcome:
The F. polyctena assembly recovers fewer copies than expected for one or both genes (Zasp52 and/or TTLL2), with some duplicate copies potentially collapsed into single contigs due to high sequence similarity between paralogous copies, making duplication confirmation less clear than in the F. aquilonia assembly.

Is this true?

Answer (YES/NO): NO